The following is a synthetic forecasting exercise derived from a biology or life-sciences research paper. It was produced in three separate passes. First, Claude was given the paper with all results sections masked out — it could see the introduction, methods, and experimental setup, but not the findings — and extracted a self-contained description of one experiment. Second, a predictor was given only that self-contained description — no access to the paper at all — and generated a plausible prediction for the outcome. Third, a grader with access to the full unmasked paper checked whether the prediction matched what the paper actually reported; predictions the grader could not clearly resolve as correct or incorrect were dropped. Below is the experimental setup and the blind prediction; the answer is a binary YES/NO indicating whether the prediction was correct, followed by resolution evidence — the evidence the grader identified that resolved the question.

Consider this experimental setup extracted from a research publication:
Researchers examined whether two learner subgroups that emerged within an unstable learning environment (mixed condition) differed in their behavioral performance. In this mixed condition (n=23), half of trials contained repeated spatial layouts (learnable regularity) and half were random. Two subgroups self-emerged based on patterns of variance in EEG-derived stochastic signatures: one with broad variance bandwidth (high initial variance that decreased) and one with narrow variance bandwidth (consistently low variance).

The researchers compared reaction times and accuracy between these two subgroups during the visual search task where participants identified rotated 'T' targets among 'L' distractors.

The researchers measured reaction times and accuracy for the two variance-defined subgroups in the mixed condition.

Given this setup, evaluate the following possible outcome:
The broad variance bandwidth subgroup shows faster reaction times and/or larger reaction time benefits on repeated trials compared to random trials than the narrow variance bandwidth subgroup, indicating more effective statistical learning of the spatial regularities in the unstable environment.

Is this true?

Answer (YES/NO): NO